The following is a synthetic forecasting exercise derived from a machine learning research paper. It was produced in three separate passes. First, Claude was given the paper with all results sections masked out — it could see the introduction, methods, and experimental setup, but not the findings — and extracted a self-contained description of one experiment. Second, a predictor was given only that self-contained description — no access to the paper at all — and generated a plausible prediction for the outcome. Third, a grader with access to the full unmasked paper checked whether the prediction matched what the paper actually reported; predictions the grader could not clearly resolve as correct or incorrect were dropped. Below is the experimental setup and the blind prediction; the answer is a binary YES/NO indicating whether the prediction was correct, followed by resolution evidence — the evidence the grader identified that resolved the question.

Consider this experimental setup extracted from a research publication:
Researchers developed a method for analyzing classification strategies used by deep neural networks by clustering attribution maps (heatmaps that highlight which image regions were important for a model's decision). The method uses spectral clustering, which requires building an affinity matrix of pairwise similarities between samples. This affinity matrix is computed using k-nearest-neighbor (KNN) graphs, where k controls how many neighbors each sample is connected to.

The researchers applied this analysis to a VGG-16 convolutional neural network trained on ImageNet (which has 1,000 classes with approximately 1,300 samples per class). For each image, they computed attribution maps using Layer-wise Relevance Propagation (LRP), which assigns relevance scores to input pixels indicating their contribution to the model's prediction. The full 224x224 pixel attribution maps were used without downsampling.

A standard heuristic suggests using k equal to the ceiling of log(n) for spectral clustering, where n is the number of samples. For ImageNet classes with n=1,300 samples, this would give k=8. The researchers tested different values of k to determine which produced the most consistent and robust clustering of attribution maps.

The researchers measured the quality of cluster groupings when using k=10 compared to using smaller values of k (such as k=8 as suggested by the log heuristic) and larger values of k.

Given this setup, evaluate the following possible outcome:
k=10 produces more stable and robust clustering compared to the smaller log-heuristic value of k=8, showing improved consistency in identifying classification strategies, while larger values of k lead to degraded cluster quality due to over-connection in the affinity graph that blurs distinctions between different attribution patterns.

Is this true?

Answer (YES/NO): NO